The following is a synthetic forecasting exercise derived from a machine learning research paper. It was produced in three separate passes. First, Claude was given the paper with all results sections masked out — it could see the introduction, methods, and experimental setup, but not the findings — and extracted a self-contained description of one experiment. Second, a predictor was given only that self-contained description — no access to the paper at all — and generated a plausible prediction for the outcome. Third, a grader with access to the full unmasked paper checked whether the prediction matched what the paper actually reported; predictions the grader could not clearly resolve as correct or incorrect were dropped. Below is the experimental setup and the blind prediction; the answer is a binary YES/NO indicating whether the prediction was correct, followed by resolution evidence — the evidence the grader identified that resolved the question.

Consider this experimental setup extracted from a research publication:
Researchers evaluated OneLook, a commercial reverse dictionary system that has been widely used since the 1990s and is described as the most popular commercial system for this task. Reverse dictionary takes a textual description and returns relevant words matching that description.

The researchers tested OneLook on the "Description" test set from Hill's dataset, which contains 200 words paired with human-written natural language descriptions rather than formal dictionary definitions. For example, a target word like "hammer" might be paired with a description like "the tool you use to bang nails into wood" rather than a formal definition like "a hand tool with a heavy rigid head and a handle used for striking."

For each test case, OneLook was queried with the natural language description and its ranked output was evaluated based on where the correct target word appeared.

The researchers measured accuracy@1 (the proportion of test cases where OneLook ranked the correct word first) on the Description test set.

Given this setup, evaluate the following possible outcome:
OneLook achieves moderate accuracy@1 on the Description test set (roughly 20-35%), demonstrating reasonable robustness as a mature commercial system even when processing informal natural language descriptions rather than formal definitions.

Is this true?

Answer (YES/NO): YES